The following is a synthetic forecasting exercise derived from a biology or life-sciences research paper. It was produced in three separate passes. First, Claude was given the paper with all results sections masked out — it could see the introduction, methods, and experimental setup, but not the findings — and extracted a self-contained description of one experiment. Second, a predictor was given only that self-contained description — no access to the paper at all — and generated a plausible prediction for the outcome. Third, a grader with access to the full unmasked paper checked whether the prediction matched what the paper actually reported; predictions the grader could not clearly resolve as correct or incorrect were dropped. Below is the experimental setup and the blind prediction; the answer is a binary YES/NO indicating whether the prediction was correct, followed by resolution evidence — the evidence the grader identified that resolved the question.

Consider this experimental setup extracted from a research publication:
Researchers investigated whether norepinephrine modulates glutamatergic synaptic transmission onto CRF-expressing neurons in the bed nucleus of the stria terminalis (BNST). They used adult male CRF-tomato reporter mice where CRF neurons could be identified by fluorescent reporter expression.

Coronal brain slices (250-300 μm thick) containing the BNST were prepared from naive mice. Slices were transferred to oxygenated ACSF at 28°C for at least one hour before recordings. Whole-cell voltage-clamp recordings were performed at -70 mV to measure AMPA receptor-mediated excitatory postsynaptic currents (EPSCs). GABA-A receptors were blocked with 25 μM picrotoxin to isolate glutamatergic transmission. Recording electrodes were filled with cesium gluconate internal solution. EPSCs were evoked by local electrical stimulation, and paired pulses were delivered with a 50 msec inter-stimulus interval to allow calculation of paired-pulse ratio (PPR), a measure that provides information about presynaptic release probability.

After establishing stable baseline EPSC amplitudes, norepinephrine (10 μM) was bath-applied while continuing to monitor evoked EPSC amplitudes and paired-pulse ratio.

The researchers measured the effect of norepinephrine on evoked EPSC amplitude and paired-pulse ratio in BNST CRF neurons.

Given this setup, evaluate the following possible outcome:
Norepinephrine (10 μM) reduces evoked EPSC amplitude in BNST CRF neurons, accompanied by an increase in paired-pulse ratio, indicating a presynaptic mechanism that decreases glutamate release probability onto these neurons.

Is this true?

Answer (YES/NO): NO